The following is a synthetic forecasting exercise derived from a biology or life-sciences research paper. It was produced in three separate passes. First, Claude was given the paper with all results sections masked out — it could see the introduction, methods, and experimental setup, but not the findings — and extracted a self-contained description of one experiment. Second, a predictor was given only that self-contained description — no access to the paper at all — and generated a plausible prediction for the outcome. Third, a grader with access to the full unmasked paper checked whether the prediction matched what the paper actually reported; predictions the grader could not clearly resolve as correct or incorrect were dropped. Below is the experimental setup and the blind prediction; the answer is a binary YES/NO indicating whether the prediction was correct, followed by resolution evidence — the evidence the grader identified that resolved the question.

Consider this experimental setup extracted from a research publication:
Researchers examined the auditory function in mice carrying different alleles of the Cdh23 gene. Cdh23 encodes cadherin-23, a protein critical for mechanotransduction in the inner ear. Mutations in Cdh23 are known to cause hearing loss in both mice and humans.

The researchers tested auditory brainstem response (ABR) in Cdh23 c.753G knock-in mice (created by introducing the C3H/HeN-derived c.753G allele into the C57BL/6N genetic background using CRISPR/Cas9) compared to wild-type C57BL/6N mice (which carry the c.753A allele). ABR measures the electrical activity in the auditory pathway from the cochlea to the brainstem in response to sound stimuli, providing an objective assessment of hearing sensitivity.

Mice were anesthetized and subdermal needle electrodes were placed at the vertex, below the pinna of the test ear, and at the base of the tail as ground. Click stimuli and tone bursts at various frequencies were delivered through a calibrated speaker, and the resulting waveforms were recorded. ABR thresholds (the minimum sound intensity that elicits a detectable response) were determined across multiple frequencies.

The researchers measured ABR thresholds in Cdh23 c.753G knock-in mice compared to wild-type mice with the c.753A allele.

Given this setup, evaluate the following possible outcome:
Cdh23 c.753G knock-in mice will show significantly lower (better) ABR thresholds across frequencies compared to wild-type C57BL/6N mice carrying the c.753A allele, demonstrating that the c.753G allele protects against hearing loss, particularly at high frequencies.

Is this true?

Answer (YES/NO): NO